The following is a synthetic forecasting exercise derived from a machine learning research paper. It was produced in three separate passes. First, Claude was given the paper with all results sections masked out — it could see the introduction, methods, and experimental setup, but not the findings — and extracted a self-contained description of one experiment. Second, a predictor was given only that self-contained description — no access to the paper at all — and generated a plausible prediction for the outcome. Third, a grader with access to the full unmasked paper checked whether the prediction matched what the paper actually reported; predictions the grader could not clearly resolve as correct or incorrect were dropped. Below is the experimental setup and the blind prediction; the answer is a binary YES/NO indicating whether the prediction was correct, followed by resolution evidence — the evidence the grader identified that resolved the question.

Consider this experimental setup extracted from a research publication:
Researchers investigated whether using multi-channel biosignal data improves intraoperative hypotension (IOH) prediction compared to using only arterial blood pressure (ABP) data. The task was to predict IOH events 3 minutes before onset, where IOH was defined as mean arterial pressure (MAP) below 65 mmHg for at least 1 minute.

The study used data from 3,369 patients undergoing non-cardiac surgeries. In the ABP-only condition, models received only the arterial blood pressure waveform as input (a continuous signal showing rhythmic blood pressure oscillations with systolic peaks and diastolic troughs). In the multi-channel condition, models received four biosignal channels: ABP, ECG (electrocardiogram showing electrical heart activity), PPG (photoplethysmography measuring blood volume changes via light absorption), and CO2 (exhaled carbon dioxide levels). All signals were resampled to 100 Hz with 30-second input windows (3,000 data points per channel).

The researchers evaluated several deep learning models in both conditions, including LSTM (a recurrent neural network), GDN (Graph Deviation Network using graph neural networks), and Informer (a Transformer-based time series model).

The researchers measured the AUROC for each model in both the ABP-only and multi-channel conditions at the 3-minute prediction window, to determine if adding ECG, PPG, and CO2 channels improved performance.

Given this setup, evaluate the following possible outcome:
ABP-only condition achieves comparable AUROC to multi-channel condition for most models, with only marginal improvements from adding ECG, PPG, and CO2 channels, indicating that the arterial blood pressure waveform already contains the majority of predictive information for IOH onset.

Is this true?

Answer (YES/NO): NO